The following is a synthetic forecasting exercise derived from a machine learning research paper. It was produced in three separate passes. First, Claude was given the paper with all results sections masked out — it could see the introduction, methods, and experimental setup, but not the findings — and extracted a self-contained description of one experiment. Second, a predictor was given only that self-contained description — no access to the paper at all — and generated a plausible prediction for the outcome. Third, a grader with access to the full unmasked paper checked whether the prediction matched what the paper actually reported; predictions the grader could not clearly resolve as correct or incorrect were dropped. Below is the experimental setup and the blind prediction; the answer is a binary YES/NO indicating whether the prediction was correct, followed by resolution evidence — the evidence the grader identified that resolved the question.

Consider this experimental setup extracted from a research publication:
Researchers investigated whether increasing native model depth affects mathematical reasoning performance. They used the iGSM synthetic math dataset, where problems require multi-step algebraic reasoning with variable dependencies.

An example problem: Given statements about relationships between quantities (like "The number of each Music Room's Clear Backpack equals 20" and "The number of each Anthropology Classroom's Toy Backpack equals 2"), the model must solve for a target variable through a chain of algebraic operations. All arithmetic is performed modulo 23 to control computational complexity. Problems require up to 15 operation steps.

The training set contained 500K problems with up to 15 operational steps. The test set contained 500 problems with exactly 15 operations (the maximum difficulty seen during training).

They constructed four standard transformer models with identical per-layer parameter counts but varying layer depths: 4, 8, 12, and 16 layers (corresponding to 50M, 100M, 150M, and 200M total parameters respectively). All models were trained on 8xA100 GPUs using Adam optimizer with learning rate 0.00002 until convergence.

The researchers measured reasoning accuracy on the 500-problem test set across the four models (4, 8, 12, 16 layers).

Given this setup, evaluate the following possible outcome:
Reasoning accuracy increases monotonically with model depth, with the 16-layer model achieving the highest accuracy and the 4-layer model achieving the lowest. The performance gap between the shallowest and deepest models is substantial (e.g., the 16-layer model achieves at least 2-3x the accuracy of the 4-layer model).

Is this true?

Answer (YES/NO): NO